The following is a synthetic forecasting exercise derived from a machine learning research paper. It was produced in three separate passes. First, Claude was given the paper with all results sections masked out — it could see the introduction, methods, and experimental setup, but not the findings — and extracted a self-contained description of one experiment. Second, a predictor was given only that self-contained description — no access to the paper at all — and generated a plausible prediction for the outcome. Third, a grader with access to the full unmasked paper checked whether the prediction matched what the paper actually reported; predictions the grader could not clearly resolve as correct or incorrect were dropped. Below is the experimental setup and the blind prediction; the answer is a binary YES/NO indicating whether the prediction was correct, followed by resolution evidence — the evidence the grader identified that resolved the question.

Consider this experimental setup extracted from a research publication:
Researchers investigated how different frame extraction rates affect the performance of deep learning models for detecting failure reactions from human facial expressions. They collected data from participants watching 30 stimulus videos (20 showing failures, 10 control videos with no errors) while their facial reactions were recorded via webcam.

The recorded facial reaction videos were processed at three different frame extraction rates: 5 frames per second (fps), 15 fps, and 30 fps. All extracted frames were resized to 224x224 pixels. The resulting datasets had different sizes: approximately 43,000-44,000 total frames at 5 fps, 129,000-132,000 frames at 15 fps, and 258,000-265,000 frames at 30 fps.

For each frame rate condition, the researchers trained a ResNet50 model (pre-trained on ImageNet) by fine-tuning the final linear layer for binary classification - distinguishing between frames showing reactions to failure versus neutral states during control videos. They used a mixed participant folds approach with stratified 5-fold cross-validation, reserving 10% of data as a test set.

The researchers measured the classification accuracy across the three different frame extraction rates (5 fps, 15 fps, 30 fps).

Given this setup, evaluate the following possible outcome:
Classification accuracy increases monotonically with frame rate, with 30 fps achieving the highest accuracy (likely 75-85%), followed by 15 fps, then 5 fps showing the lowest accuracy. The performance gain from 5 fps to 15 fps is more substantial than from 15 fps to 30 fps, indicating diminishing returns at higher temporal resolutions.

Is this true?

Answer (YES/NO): NO